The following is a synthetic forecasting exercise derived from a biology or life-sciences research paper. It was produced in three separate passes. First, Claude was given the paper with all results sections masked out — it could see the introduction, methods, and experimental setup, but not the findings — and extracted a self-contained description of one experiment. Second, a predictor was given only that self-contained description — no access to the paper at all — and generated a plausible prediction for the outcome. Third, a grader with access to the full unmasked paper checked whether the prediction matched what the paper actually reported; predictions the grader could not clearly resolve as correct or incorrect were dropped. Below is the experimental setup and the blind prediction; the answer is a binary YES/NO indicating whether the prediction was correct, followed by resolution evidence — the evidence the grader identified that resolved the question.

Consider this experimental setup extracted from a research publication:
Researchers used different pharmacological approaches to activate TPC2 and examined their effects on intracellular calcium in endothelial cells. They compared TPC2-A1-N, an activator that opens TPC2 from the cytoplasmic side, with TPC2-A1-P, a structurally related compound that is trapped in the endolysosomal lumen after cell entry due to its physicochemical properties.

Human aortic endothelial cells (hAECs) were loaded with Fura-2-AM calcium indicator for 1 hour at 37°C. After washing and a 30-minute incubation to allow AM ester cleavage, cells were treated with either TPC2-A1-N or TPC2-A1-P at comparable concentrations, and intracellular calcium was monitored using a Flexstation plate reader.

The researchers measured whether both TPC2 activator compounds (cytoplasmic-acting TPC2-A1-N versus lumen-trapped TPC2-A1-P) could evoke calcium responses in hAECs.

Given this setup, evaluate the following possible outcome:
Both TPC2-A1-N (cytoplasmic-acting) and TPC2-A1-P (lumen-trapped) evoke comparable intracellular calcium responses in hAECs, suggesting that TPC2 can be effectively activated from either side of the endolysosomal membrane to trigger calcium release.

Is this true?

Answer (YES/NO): NO